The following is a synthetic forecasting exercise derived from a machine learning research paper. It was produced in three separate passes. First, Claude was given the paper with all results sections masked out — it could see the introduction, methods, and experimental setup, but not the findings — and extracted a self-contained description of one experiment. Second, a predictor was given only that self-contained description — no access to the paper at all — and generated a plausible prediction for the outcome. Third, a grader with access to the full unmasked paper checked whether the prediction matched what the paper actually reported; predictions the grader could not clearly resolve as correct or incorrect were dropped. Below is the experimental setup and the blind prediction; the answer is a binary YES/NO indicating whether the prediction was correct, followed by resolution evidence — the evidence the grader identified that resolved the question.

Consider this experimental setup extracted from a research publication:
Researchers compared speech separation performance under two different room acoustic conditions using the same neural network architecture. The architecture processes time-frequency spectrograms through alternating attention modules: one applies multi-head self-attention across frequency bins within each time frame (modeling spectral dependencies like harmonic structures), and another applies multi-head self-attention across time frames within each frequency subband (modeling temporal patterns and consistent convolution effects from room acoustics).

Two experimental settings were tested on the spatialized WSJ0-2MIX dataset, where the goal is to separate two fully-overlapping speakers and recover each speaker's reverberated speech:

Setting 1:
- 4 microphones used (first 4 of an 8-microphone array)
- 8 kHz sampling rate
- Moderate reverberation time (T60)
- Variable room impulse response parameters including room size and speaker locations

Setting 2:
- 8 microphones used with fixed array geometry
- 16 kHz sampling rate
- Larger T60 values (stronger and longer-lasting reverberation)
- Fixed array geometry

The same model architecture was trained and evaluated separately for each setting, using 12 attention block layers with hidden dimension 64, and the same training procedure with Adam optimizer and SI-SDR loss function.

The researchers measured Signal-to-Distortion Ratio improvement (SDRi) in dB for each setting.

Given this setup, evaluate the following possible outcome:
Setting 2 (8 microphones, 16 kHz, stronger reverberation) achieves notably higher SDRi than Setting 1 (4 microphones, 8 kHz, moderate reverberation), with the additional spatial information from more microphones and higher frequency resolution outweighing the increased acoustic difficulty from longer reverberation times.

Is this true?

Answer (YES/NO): NO